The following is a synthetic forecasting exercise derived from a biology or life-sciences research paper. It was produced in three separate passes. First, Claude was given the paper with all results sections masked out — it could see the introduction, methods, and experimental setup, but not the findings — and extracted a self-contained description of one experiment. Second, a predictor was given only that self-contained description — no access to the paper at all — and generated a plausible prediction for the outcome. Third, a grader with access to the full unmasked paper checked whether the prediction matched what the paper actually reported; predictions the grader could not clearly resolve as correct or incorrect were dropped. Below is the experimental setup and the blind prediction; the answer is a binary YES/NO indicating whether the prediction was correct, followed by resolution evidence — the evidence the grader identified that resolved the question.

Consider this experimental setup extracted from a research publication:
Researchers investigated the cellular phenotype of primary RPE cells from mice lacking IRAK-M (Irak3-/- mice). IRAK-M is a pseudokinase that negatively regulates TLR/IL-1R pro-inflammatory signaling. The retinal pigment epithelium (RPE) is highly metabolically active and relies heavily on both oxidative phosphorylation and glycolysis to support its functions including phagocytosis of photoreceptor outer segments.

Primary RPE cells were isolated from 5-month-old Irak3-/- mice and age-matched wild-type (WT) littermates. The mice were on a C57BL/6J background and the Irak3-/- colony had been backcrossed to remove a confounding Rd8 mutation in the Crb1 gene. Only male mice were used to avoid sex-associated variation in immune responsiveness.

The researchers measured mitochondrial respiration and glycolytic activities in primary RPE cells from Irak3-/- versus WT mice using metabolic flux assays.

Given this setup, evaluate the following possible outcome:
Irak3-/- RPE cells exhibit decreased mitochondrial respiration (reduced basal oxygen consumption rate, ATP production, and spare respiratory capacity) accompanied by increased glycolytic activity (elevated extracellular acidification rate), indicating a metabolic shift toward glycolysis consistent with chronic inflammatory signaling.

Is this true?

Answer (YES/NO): NO